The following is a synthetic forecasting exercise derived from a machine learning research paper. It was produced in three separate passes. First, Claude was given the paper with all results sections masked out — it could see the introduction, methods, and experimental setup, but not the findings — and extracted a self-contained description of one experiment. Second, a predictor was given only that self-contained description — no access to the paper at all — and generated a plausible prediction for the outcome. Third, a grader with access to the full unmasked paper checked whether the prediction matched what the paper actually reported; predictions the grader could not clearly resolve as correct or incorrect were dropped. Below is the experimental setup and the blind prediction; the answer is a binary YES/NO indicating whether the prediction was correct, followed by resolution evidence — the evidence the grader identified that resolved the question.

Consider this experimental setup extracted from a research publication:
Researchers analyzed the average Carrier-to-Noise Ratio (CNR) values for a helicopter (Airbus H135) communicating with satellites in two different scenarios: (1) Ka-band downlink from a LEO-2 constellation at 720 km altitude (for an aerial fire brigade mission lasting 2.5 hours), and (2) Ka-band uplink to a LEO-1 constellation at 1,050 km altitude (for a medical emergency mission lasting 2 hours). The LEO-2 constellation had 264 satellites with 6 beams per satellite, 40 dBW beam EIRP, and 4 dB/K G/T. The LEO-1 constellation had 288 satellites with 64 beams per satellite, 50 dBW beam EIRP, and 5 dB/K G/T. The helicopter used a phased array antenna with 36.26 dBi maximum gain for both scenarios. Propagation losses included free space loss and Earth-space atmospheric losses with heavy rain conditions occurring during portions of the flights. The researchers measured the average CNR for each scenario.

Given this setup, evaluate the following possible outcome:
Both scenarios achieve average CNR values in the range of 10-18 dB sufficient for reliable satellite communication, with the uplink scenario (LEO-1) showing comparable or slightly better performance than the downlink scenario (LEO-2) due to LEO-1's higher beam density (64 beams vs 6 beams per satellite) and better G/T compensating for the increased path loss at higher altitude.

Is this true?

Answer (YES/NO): NO